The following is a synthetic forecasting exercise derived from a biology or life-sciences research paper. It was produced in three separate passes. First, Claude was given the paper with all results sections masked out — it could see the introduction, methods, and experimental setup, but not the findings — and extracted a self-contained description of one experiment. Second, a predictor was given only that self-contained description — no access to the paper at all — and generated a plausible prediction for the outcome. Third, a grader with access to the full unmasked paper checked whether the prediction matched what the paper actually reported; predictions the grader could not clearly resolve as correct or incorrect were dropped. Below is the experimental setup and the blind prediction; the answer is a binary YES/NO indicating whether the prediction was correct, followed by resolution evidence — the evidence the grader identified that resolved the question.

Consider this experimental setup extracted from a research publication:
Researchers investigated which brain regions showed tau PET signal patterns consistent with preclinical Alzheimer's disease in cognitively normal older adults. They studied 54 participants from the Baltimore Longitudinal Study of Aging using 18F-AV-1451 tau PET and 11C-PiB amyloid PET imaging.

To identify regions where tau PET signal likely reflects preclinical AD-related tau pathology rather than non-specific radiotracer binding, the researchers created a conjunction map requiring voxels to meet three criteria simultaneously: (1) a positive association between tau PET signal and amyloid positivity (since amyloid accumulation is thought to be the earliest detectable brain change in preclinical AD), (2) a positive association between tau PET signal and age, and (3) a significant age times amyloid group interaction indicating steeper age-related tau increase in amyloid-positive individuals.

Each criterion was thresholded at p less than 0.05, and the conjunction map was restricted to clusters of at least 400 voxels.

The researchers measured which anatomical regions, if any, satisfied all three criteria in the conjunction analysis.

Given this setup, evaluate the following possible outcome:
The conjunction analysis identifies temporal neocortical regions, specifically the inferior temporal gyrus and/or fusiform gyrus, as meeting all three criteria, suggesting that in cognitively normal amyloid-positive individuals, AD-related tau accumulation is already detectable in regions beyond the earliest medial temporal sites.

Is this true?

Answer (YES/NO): NO